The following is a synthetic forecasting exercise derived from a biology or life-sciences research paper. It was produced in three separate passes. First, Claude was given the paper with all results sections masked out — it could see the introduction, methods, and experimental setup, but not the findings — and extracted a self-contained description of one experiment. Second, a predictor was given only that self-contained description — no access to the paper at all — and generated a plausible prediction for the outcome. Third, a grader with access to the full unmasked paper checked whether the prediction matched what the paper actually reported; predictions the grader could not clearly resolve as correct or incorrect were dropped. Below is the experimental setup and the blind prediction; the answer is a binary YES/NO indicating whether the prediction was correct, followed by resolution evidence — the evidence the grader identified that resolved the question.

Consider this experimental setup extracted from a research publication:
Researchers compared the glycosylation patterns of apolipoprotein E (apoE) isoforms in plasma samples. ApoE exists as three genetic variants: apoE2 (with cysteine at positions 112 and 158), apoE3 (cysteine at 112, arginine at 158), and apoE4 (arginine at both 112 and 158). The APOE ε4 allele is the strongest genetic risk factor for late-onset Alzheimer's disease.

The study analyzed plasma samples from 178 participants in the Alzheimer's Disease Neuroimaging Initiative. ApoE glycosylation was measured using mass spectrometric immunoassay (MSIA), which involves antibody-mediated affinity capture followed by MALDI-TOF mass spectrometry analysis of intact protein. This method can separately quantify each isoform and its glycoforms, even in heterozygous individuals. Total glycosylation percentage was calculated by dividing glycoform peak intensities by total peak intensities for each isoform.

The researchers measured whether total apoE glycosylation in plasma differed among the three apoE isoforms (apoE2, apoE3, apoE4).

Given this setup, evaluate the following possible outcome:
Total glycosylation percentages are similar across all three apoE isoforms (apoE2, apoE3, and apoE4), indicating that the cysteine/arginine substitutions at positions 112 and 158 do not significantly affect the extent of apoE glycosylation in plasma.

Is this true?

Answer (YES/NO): NO